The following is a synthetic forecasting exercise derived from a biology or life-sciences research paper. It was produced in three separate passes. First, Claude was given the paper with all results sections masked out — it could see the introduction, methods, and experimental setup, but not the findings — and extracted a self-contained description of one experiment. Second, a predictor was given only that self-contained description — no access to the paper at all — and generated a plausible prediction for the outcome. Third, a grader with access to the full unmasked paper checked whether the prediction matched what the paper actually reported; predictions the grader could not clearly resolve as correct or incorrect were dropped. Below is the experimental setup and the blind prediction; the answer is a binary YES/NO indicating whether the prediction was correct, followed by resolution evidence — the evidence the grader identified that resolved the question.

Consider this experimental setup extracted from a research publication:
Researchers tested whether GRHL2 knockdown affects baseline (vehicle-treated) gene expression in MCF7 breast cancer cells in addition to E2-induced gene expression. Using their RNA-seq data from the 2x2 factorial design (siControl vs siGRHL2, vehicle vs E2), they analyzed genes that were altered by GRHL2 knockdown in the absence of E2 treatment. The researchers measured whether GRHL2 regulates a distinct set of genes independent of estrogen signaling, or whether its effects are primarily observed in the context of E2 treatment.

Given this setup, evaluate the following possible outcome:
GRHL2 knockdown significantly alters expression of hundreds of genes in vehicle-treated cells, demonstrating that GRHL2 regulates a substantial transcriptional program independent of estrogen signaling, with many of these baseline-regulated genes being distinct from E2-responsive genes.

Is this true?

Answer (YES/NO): YES